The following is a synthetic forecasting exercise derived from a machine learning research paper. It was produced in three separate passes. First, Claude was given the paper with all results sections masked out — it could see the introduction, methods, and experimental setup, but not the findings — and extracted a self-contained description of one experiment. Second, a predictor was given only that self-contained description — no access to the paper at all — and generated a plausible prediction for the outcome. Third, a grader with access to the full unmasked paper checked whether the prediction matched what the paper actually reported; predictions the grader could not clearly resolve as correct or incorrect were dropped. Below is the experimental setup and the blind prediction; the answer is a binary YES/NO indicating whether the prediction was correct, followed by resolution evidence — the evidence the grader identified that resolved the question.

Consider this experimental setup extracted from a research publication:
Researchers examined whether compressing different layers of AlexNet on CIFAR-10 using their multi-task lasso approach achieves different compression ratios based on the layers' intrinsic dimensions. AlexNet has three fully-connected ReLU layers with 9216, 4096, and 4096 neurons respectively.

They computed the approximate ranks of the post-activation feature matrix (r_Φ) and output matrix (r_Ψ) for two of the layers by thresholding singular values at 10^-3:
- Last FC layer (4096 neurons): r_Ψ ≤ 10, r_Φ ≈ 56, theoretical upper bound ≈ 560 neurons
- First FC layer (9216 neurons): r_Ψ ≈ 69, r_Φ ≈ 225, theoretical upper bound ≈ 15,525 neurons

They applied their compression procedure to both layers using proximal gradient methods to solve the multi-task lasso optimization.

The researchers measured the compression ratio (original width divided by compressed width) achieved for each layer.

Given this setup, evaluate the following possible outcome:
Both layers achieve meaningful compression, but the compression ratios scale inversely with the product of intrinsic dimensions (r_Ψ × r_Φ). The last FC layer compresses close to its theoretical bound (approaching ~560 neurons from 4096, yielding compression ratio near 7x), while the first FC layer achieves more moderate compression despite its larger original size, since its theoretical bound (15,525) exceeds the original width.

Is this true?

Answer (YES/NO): NO